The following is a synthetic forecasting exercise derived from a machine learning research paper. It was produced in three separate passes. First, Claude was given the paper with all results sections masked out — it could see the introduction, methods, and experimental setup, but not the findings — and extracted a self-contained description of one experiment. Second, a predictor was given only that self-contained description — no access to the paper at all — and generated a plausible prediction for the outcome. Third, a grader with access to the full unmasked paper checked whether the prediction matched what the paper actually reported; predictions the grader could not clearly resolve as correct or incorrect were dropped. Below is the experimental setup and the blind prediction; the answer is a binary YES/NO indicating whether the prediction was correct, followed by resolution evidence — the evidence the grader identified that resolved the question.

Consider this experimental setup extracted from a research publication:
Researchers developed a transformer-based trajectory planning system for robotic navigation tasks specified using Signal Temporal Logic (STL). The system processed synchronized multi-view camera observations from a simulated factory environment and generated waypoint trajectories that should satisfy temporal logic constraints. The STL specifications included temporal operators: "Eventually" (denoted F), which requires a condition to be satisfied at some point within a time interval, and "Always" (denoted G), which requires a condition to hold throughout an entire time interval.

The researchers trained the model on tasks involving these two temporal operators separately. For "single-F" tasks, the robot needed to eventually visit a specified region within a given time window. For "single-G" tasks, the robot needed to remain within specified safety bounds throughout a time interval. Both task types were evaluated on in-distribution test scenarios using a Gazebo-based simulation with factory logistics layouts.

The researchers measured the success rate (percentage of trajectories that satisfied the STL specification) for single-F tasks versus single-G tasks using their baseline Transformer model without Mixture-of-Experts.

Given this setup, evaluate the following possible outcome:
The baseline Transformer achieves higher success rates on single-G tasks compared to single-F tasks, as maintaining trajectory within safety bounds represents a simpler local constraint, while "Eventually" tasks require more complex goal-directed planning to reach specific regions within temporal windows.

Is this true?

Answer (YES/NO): NO